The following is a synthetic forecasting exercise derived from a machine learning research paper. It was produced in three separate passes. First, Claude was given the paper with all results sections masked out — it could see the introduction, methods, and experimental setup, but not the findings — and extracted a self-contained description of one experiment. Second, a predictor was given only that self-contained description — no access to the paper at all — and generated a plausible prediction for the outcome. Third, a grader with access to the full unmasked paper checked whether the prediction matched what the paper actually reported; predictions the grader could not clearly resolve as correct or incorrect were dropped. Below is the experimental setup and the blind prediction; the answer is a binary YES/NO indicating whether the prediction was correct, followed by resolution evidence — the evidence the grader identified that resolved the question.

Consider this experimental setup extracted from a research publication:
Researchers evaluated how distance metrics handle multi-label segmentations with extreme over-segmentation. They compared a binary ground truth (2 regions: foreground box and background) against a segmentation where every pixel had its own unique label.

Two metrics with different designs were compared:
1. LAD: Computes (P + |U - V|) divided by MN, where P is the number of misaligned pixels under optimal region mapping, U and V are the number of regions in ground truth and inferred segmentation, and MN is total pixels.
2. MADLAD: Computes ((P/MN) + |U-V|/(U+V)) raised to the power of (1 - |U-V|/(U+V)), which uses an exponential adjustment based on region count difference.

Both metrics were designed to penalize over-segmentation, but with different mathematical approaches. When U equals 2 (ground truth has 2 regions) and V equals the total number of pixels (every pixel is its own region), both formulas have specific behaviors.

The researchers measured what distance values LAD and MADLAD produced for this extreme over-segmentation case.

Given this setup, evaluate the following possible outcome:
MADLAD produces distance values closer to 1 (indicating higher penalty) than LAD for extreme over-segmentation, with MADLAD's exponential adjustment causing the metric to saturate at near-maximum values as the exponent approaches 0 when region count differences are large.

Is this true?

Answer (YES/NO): NO